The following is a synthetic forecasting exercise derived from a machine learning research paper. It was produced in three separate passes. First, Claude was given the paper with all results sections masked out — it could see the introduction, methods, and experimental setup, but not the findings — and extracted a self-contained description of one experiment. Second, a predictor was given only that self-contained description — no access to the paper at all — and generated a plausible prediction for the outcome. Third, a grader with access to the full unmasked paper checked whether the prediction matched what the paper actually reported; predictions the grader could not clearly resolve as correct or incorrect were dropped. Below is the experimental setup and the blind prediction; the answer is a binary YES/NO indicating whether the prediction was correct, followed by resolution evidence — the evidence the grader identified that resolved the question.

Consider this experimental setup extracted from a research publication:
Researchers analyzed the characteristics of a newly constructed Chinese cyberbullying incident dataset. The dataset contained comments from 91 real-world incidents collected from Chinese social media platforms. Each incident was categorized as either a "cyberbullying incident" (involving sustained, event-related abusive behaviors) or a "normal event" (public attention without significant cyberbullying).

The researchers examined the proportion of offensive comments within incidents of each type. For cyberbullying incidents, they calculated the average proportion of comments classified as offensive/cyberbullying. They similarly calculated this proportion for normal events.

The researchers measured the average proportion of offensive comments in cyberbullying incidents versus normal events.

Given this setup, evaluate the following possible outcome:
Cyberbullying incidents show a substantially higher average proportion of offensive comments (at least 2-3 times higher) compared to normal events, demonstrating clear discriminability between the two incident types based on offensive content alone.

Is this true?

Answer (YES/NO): YES